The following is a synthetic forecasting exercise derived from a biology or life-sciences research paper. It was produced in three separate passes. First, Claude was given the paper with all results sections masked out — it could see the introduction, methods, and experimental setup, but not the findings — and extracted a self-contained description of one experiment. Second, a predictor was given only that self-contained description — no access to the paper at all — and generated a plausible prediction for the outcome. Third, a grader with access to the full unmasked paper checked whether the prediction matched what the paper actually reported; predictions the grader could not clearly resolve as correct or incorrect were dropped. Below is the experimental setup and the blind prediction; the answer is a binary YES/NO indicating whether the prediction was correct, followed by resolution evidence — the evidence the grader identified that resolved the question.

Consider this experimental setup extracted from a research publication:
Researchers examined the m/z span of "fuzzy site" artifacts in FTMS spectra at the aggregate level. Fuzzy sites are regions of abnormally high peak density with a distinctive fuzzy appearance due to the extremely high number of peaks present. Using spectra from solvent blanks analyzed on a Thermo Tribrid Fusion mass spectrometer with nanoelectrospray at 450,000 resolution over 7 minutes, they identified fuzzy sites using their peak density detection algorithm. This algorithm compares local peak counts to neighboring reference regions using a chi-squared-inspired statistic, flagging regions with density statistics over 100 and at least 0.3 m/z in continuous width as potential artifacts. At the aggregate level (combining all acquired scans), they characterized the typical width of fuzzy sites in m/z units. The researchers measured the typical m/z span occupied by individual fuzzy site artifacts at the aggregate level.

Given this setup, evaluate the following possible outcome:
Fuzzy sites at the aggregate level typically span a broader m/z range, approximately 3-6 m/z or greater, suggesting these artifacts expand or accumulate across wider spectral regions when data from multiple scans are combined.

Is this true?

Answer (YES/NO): NO